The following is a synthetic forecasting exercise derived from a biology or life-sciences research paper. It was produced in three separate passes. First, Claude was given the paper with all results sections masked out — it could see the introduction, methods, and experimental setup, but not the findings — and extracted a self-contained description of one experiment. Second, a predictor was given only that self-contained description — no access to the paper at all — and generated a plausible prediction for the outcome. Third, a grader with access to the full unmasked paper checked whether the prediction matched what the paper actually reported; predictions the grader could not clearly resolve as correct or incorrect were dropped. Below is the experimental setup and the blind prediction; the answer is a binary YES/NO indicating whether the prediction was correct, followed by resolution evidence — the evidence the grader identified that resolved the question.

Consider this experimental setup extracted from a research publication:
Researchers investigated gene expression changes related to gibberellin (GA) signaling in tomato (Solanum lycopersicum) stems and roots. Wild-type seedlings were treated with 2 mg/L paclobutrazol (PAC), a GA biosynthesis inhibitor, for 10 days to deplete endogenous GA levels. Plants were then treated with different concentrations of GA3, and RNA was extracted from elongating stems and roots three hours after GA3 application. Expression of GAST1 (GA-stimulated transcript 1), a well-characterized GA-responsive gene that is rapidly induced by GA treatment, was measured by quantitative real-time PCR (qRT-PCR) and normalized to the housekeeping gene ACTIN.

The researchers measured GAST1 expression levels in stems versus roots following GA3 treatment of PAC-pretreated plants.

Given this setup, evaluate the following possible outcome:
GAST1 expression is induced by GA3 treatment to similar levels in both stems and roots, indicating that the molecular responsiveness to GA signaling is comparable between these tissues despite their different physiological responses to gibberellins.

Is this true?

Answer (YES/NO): NO